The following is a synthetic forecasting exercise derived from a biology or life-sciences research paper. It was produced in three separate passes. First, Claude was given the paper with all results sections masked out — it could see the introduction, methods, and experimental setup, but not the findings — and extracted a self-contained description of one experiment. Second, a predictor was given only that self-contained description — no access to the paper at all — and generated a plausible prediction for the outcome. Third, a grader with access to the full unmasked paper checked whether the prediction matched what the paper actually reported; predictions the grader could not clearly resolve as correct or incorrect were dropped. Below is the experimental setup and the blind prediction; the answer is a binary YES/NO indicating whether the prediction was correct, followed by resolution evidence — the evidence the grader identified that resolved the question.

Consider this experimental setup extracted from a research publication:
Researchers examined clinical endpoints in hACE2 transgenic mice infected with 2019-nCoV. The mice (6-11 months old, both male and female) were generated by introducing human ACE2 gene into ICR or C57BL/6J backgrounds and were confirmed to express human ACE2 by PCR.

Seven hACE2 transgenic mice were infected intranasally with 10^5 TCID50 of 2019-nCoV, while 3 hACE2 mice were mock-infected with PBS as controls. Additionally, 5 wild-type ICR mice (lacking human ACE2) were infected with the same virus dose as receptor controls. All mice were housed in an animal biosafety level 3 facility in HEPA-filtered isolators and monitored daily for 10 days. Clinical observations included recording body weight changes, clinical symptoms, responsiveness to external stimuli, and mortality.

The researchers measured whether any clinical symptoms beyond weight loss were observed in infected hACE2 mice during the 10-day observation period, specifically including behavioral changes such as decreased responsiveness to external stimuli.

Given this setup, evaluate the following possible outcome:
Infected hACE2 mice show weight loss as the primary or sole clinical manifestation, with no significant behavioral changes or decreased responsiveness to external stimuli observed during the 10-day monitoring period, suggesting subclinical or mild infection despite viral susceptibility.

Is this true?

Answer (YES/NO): YES